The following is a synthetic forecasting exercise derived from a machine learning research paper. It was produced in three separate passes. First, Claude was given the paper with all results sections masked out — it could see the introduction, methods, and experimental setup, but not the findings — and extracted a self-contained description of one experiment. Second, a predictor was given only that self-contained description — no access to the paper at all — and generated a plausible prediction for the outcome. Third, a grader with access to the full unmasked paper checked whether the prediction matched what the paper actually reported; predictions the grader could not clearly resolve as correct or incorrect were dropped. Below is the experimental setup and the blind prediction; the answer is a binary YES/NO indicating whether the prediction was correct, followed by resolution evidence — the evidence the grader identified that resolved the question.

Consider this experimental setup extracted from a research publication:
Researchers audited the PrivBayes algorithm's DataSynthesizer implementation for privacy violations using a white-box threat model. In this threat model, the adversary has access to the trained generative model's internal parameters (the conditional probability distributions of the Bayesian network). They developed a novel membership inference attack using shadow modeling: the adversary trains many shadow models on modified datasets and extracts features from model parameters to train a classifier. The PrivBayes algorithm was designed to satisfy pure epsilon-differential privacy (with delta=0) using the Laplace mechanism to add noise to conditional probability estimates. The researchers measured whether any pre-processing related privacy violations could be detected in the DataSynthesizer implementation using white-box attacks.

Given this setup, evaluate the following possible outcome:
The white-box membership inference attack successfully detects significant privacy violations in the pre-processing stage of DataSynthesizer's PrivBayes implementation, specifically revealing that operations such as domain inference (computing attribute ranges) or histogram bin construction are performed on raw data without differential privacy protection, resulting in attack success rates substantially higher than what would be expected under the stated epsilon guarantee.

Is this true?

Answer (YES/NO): YES